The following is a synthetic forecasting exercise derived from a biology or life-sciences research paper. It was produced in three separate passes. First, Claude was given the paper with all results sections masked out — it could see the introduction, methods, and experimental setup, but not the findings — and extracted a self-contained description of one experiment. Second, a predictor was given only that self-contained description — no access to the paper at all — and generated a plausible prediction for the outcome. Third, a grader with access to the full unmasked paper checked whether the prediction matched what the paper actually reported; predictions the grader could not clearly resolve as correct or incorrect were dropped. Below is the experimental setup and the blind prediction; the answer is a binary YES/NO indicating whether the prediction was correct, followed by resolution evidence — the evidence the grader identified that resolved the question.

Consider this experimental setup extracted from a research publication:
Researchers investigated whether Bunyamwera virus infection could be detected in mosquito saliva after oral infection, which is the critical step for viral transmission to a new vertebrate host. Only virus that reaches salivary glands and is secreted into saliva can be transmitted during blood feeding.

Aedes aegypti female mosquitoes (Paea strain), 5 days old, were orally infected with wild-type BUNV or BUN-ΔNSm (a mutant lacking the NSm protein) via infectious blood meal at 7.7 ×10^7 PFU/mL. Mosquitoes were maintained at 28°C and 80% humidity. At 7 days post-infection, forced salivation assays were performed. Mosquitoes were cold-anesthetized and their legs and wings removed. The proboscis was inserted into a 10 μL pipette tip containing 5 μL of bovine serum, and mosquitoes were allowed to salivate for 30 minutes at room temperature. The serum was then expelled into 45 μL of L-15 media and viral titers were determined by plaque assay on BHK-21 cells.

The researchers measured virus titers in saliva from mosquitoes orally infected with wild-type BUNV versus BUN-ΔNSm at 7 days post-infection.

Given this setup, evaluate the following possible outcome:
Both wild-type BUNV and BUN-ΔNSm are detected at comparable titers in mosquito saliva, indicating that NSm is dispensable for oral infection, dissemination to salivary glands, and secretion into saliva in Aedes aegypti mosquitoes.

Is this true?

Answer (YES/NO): NO